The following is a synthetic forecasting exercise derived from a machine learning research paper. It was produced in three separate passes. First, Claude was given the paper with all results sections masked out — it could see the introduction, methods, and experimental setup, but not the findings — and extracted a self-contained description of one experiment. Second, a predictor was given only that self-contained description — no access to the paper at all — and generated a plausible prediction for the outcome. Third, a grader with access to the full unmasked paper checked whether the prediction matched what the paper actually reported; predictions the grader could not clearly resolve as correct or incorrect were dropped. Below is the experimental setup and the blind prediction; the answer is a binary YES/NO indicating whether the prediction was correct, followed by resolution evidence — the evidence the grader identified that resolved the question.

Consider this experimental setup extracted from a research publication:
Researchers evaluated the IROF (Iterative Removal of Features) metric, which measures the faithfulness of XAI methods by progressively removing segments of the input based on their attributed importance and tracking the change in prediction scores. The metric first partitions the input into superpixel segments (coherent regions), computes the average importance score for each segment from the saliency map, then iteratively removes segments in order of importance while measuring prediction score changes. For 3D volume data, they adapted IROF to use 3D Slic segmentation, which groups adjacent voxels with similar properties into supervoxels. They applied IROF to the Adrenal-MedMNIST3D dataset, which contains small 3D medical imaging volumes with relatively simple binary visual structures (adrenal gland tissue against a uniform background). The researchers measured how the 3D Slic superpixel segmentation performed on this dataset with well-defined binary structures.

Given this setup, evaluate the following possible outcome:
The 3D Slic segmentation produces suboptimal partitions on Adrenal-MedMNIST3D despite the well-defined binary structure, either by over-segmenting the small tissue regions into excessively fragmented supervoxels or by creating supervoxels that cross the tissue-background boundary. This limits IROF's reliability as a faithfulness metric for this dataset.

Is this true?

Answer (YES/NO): NO